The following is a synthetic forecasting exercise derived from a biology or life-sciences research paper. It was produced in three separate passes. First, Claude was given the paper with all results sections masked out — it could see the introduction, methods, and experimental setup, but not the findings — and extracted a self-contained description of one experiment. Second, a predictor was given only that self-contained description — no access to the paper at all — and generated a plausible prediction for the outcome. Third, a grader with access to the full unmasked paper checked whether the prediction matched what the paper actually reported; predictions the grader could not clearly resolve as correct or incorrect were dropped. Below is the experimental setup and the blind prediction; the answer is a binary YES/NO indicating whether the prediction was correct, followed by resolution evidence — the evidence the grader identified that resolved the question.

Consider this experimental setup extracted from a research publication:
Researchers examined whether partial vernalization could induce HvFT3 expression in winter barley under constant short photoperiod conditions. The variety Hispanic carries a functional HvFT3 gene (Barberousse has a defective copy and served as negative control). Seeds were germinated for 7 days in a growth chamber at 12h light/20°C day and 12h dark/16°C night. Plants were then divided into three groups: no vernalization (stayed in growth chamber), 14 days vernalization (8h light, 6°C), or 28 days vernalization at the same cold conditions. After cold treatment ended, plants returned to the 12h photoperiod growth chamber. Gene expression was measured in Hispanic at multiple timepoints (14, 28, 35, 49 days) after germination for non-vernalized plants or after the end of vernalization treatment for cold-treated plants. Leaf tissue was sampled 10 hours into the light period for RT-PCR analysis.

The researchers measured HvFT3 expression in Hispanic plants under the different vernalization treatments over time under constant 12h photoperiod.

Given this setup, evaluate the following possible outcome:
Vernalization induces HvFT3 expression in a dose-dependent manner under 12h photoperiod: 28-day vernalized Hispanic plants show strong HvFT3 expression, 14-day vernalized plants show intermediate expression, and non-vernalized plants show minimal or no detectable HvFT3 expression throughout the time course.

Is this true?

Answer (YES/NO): NO